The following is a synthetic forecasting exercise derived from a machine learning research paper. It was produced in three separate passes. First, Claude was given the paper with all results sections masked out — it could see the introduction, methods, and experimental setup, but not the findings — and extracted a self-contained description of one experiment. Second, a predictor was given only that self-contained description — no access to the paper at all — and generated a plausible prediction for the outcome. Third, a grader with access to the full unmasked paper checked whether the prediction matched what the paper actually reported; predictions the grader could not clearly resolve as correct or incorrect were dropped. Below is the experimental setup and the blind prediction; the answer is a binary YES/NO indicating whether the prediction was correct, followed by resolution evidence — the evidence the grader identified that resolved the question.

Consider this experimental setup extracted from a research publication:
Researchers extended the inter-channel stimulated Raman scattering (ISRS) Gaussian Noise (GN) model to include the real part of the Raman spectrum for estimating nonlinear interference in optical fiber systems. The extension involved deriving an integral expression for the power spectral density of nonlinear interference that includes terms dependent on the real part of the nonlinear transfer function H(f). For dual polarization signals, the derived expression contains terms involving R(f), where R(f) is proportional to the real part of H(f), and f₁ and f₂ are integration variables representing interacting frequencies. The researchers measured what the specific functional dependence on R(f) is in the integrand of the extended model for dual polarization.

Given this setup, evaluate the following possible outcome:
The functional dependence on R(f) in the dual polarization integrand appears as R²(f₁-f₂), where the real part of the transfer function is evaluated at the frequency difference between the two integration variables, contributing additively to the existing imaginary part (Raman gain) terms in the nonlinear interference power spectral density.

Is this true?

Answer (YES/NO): NO